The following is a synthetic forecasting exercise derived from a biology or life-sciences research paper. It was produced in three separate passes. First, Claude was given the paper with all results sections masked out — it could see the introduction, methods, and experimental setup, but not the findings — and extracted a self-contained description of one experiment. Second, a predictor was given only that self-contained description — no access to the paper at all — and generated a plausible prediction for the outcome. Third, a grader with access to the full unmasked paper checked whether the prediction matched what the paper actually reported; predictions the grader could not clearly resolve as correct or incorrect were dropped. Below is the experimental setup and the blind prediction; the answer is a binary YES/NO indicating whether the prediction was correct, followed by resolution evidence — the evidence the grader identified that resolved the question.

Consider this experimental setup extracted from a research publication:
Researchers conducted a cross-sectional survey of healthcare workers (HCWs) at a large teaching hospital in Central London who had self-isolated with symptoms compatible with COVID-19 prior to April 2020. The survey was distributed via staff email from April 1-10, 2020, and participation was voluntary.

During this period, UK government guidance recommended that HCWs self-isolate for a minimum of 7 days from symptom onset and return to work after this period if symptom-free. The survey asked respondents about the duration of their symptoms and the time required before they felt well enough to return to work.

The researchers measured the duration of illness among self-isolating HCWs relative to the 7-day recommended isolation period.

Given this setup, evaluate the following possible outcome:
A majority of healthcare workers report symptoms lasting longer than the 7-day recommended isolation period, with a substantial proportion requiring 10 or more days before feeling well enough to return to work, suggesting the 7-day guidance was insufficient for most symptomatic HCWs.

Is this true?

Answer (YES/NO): NO